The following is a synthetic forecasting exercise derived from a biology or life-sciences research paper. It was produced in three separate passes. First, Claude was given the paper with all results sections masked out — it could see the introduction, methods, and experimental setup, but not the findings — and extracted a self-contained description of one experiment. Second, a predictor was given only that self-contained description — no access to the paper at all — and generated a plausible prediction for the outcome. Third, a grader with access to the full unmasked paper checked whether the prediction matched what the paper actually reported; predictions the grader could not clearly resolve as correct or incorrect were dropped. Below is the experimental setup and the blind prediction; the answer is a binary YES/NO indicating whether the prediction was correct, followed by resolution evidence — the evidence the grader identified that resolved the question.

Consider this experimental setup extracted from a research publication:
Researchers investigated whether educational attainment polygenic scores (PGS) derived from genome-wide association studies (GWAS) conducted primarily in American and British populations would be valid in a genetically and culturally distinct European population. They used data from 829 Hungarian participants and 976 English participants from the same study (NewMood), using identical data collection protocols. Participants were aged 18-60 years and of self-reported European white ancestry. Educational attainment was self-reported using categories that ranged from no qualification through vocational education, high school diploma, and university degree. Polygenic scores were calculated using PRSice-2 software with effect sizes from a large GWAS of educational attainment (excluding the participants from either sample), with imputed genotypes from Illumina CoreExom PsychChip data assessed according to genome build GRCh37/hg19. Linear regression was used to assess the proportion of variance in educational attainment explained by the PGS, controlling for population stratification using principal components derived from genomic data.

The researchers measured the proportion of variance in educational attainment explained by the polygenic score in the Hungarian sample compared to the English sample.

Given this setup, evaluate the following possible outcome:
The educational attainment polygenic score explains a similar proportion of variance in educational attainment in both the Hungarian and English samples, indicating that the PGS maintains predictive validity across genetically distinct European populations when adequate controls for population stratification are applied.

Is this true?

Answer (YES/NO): NO